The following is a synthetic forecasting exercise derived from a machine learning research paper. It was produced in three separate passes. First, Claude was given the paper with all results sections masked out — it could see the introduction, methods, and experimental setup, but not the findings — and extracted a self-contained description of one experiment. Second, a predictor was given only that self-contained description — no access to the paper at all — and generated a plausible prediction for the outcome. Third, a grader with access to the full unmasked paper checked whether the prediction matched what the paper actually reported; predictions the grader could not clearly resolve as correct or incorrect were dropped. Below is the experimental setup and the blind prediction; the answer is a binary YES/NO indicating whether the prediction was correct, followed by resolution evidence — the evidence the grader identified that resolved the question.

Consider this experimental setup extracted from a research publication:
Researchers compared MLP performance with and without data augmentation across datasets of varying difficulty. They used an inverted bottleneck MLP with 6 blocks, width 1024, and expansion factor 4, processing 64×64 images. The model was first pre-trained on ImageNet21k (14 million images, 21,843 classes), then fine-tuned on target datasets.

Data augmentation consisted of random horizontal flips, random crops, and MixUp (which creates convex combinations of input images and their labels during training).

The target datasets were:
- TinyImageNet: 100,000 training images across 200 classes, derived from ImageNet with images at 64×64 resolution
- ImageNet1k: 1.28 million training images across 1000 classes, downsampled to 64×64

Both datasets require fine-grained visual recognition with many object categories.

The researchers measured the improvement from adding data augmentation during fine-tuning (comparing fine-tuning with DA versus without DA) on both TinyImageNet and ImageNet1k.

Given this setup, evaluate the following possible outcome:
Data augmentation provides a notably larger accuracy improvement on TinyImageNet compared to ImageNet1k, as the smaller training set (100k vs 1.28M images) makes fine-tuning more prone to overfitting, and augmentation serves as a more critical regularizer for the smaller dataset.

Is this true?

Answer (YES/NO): NO